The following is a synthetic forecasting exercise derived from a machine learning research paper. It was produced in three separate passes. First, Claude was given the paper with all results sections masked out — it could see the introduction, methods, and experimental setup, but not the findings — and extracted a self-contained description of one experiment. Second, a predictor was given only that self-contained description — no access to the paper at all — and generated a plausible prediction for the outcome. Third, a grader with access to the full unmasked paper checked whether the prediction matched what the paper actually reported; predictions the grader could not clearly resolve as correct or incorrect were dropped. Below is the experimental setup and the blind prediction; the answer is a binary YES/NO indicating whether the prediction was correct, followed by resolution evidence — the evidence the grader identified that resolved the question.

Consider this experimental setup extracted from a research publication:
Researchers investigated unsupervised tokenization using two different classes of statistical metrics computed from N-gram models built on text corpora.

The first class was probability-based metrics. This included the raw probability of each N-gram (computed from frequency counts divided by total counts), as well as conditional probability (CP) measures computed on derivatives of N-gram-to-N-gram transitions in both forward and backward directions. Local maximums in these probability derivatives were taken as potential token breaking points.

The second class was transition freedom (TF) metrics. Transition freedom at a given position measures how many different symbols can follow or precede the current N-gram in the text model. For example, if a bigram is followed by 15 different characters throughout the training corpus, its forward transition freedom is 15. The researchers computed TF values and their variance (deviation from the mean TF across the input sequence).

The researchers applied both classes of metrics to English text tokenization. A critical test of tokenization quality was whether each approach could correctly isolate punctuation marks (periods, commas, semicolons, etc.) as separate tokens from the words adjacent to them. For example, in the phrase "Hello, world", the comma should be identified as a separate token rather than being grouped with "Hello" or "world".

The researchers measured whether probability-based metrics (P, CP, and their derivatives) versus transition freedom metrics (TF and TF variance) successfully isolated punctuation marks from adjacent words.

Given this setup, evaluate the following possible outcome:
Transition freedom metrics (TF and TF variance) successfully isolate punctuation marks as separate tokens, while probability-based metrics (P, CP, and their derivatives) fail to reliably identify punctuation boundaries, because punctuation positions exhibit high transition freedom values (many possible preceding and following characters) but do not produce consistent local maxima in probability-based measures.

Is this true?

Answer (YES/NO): YES